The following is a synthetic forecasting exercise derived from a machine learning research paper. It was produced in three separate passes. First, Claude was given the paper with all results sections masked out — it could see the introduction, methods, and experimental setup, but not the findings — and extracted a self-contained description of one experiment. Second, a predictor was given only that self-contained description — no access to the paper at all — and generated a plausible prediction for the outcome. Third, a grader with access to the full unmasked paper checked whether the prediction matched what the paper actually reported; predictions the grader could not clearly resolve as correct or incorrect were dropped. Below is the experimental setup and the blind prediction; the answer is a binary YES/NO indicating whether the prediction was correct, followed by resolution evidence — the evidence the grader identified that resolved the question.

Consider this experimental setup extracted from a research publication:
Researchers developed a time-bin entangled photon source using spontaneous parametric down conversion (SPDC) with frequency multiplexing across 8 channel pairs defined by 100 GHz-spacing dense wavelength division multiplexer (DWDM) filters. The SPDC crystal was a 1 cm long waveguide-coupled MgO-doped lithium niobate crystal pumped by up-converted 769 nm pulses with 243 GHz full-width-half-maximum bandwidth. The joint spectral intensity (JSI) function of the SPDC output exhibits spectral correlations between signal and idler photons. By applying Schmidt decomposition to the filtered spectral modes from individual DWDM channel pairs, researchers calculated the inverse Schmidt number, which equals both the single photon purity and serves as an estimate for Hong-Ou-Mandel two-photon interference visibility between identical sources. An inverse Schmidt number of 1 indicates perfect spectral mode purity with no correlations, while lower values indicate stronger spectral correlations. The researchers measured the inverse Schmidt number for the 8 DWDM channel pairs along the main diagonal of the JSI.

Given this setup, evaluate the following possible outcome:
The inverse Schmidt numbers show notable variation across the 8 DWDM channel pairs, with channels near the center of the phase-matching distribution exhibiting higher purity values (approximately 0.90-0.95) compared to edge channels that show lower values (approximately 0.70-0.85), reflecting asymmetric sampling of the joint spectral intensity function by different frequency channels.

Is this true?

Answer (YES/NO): NO